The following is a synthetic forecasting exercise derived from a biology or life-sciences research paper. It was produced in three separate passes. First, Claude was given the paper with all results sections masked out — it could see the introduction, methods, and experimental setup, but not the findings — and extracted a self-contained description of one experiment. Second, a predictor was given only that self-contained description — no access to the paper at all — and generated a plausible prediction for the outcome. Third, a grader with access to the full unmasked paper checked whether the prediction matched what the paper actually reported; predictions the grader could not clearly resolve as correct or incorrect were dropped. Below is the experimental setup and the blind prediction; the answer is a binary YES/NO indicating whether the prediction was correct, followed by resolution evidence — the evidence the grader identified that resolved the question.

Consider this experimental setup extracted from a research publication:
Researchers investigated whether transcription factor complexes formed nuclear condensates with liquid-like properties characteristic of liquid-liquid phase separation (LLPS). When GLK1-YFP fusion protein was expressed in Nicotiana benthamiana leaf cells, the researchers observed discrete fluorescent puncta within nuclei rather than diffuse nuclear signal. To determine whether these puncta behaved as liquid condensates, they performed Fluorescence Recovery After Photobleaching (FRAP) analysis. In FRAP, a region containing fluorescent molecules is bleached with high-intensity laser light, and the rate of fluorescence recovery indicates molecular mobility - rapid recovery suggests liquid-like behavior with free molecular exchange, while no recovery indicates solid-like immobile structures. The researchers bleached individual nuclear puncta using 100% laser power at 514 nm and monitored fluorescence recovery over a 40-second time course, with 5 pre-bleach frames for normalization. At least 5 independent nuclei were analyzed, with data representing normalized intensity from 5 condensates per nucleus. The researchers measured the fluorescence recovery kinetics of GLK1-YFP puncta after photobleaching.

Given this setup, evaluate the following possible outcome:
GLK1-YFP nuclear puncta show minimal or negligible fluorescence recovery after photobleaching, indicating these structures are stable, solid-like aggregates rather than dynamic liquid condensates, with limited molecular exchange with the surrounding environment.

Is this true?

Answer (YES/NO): NO